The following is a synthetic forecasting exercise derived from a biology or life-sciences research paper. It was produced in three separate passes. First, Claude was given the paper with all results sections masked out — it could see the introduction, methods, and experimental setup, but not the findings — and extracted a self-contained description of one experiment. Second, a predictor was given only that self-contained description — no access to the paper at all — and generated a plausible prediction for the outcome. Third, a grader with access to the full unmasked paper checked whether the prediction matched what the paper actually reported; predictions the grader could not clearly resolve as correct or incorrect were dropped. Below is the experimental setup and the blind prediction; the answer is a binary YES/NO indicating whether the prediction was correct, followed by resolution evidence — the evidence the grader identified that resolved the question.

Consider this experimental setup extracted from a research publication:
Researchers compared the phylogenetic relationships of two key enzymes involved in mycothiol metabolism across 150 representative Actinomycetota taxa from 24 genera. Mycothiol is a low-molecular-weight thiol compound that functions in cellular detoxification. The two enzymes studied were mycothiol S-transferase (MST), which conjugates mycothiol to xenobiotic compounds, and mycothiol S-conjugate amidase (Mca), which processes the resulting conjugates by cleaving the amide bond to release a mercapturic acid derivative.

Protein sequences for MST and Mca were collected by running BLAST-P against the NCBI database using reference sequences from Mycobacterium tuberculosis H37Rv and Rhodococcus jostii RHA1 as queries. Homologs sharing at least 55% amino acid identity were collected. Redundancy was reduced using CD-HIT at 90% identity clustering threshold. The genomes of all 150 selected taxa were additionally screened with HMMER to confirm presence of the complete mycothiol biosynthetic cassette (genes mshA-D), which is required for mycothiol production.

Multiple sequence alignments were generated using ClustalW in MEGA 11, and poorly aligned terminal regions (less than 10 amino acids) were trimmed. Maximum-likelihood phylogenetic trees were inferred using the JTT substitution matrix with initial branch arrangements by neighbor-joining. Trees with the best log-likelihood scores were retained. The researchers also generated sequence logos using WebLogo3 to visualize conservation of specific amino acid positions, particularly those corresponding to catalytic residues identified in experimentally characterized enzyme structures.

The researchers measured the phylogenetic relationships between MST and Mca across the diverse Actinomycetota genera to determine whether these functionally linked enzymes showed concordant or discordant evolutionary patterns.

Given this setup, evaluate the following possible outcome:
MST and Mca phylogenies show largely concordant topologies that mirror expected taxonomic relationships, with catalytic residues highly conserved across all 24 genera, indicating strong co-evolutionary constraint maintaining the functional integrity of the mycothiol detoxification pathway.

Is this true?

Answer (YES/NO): YES